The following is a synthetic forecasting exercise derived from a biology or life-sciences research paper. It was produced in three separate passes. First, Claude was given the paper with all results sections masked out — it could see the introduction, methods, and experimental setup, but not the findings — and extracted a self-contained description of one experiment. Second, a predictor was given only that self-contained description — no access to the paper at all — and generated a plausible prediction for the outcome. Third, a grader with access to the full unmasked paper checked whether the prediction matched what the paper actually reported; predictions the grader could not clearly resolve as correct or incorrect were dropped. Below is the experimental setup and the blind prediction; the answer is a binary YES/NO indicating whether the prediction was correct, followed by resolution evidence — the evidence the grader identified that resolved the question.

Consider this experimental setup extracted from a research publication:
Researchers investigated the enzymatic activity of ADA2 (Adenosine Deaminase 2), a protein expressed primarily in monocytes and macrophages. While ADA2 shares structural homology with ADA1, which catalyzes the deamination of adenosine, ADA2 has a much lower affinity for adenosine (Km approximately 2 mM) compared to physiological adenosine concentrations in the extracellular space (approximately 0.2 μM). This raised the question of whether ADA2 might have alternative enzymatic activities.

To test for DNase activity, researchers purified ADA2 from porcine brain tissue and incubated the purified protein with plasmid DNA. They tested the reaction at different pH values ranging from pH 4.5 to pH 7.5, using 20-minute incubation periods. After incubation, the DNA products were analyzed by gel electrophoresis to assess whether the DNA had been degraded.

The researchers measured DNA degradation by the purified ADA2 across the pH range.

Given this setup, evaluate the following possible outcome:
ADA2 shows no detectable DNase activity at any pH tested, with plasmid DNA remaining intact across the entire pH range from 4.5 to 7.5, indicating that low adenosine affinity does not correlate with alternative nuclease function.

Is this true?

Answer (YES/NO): NO